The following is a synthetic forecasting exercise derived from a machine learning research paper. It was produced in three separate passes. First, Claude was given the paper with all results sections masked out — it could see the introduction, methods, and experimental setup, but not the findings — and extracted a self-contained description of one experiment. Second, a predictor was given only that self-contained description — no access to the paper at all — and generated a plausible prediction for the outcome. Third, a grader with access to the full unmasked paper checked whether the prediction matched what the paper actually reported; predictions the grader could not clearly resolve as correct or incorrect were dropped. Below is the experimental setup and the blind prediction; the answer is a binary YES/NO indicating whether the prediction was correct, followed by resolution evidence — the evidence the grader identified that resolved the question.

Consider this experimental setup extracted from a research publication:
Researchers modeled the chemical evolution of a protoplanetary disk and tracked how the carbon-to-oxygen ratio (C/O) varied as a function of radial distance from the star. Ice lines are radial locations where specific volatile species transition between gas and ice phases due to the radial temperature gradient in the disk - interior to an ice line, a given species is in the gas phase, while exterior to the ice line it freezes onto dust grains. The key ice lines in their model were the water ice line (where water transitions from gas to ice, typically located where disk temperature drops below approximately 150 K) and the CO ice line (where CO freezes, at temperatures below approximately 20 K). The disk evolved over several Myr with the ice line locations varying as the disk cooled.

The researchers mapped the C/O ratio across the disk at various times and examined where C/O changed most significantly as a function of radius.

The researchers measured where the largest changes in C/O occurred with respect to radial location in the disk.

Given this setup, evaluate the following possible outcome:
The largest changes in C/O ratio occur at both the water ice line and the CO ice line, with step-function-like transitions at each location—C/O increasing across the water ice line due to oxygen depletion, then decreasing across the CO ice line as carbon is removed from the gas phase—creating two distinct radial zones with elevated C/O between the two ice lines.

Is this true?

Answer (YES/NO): NO